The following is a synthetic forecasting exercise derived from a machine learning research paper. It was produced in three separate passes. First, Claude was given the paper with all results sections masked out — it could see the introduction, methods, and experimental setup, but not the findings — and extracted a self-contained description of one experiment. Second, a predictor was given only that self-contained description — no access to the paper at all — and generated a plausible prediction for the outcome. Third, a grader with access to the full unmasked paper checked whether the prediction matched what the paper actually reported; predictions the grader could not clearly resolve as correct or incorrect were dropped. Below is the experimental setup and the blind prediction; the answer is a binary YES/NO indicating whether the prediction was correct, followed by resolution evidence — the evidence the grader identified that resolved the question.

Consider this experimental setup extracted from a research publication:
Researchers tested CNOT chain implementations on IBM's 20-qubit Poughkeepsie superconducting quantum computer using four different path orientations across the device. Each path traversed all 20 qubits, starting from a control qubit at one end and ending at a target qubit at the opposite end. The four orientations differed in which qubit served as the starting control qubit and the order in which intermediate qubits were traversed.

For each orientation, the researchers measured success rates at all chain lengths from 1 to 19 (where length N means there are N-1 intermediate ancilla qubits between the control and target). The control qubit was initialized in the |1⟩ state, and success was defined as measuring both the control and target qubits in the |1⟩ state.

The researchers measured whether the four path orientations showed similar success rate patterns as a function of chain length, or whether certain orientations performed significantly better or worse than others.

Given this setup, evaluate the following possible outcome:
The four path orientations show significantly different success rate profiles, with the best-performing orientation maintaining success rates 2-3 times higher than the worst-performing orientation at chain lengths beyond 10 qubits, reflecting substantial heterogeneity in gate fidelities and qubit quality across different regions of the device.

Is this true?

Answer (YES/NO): NO